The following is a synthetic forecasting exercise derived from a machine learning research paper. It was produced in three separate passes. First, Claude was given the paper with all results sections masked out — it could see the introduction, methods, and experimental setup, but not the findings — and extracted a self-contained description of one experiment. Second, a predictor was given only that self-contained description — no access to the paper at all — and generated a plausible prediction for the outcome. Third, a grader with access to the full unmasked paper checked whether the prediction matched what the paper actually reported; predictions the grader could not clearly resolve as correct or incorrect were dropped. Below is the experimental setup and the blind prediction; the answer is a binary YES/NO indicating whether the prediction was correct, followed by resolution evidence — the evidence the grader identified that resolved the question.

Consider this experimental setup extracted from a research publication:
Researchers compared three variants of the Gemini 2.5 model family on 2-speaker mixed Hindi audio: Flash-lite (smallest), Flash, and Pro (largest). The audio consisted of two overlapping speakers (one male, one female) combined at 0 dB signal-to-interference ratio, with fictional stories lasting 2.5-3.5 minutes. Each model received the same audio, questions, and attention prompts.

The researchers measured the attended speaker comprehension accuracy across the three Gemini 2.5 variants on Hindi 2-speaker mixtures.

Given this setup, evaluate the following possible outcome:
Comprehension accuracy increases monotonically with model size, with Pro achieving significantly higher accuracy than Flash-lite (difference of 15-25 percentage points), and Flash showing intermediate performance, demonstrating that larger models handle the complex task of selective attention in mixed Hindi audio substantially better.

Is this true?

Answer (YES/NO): YES